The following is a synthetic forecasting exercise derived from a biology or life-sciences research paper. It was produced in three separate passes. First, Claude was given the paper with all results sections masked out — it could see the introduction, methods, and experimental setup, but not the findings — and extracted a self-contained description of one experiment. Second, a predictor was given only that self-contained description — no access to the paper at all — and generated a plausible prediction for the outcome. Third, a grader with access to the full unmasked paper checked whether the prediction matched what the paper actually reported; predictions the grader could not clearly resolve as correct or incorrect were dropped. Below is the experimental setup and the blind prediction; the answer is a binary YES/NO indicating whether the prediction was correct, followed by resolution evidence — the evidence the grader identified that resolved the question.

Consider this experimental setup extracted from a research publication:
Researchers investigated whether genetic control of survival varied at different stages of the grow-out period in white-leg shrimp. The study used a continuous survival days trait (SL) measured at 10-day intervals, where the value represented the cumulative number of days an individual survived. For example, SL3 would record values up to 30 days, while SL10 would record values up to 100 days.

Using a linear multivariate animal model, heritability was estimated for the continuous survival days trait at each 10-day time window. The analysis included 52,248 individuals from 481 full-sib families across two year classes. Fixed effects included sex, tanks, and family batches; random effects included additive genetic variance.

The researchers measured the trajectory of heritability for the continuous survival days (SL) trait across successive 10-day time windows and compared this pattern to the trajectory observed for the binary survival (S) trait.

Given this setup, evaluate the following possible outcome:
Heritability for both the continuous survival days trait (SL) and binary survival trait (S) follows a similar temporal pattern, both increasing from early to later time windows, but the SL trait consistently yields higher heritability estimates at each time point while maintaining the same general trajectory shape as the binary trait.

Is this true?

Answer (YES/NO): NO